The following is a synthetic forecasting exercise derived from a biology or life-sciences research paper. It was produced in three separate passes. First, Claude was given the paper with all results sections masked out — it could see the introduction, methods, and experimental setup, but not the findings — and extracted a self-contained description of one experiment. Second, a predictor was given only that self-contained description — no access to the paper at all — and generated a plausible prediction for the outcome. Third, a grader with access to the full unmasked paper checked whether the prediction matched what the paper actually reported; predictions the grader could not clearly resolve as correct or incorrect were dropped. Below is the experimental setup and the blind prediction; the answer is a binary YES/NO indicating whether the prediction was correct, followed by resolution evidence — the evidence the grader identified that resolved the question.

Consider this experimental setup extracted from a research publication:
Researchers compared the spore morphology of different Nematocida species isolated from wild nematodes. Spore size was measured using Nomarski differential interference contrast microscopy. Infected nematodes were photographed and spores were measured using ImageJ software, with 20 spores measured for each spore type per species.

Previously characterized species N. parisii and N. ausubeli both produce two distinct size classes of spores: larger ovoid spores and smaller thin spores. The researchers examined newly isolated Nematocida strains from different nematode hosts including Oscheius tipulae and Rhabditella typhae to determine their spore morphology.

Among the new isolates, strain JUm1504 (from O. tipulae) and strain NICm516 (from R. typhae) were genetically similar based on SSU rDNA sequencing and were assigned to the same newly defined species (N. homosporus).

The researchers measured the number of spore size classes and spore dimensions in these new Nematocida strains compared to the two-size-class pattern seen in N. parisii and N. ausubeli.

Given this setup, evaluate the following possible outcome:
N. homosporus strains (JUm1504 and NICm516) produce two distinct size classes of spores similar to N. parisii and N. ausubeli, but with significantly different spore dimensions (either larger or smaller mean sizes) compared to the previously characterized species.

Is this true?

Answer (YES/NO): NO